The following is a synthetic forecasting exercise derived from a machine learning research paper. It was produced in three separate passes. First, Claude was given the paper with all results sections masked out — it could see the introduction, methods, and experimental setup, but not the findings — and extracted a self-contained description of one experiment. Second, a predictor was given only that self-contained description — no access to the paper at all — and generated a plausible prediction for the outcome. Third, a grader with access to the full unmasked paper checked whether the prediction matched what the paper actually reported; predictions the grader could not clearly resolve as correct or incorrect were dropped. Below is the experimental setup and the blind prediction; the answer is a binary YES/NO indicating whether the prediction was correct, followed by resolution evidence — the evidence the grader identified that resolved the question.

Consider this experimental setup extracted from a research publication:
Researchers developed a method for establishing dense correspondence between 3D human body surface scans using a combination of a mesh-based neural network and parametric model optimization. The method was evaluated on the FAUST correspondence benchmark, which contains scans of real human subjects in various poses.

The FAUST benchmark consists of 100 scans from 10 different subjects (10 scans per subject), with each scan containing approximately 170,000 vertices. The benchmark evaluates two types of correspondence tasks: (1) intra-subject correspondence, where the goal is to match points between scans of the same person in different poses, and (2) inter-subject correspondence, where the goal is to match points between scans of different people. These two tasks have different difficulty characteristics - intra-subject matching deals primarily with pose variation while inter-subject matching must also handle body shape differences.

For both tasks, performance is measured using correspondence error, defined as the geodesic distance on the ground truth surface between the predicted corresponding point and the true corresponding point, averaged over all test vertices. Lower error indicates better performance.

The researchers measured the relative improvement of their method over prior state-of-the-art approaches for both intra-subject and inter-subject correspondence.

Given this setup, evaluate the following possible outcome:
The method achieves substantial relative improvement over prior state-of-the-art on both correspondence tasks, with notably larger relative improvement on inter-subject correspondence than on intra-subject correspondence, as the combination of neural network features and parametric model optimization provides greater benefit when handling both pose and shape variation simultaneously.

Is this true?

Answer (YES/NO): NO